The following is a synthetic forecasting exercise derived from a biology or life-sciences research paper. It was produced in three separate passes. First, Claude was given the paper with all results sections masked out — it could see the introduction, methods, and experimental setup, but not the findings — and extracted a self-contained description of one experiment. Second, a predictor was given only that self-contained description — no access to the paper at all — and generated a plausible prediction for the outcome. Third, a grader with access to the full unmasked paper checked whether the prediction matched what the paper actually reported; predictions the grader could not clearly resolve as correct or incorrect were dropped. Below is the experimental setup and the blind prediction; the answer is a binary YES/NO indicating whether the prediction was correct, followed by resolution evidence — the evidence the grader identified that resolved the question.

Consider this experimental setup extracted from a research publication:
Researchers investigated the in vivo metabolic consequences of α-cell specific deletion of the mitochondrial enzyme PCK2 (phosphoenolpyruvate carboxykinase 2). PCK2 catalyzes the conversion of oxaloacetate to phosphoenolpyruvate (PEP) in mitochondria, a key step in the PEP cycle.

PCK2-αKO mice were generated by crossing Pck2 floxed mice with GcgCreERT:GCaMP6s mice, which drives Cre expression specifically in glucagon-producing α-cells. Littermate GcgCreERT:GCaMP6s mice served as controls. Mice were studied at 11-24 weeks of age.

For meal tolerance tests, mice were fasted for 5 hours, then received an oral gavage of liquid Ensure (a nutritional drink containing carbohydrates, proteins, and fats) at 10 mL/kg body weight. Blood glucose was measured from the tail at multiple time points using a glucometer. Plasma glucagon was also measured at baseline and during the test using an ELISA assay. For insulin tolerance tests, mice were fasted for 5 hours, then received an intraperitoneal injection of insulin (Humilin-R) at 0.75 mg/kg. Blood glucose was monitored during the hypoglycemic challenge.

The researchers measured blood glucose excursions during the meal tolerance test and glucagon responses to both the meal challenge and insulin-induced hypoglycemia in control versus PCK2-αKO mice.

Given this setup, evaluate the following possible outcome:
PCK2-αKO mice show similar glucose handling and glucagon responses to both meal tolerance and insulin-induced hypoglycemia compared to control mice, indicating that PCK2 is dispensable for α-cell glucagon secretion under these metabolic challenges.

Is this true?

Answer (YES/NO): YES